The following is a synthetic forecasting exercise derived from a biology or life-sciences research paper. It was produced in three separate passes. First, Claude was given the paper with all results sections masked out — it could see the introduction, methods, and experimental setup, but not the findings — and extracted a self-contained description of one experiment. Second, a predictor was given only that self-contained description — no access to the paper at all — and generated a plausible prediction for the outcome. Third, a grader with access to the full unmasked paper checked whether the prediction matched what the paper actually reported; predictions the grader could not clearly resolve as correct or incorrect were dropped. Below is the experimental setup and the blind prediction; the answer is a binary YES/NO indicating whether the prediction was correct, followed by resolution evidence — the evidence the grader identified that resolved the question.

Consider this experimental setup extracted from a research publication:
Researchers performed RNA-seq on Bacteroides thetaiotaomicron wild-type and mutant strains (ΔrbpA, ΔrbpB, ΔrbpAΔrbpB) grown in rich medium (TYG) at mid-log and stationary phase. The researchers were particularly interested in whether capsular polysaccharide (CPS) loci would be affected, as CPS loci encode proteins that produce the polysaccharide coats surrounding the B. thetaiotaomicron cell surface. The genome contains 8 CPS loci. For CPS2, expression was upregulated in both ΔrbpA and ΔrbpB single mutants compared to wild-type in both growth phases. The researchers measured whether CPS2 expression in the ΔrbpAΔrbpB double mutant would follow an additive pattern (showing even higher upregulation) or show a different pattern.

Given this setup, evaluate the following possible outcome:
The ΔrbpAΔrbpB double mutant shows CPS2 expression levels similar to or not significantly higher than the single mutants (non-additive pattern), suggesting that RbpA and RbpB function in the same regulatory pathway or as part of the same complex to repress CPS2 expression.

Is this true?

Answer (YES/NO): NO